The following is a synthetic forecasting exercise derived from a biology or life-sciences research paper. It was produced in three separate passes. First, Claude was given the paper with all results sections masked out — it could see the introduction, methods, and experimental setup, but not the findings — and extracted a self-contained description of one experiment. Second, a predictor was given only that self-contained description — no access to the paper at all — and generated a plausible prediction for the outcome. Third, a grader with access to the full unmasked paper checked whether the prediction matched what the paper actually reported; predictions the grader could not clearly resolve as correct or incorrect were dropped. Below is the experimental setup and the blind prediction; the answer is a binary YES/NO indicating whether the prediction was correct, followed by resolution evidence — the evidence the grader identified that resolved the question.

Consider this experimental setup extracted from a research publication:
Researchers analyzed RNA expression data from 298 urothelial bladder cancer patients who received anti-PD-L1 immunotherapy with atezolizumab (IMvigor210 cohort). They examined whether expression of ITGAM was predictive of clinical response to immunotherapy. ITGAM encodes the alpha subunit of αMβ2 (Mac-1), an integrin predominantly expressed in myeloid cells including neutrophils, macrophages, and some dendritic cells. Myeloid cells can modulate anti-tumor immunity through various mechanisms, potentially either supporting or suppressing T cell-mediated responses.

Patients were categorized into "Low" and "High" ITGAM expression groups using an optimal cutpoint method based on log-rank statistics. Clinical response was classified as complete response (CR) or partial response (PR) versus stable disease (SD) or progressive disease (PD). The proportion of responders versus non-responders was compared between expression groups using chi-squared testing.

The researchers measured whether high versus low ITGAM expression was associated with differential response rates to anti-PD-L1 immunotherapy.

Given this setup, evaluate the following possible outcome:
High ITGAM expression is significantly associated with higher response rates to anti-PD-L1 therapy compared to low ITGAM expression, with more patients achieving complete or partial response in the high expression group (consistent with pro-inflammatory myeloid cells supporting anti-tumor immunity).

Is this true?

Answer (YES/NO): NO